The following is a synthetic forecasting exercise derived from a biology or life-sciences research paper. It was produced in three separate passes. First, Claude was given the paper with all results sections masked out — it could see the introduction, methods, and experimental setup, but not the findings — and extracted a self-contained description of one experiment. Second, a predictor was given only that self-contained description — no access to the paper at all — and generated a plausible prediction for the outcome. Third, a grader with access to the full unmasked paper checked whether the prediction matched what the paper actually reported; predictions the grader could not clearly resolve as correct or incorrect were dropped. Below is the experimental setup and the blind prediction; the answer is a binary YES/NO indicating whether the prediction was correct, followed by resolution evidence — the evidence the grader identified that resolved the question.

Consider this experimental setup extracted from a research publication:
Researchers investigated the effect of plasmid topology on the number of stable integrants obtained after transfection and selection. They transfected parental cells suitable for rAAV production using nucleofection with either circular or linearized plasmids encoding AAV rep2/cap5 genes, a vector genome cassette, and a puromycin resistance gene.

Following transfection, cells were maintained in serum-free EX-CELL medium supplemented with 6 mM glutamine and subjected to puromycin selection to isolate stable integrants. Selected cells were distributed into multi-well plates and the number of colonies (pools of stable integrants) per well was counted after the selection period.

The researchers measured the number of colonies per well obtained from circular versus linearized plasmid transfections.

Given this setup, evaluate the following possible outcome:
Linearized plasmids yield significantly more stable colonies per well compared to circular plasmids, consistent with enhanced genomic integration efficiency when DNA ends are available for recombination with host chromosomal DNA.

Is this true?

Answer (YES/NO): NO